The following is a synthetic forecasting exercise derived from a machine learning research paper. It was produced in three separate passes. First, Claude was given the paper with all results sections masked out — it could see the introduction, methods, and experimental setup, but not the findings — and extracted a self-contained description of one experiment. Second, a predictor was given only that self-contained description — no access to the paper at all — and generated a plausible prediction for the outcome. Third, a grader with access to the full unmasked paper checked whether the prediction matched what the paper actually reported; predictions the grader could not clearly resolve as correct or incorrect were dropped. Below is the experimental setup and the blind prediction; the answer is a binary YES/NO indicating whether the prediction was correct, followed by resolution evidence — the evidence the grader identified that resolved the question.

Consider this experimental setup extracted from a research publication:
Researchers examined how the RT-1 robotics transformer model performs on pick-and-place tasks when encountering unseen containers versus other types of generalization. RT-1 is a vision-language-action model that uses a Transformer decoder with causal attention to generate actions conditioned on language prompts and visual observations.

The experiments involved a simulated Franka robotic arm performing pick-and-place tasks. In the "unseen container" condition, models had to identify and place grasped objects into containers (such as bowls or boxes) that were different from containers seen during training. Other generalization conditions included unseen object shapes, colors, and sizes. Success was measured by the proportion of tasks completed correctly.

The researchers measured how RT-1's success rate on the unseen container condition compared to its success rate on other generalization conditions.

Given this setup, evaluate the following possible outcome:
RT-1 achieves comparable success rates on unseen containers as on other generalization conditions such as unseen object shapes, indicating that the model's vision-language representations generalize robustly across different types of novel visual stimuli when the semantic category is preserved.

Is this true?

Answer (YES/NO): NO